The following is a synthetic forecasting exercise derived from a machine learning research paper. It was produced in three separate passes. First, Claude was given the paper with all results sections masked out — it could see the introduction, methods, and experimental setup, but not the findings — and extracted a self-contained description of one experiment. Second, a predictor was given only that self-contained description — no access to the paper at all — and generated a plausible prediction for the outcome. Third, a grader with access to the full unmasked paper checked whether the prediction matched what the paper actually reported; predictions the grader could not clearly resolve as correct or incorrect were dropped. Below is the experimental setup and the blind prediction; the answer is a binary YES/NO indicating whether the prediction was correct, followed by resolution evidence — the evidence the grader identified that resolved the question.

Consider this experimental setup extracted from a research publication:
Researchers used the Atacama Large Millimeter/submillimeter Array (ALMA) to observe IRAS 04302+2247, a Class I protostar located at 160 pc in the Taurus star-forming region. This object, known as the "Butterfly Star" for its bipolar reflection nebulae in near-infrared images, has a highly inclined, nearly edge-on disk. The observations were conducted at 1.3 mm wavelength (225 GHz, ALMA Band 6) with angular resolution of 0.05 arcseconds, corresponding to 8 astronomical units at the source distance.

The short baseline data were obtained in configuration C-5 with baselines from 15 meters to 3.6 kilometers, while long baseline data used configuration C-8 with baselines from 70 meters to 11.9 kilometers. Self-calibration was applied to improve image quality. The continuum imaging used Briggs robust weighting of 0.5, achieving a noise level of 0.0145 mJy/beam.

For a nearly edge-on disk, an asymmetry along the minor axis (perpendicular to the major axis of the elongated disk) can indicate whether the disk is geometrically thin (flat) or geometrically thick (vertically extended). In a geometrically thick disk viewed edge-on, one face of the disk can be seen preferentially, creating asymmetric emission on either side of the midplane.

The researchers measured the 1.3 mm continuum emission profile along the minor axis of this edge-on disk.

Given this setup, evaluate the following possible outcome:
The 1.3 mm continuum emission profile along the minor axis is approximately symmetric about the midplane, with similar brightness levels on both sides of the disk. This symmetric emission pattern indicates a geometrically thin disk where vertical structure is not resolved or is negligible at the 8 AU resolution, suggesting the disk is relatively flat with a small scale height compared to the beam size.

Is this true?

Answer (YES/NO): NO